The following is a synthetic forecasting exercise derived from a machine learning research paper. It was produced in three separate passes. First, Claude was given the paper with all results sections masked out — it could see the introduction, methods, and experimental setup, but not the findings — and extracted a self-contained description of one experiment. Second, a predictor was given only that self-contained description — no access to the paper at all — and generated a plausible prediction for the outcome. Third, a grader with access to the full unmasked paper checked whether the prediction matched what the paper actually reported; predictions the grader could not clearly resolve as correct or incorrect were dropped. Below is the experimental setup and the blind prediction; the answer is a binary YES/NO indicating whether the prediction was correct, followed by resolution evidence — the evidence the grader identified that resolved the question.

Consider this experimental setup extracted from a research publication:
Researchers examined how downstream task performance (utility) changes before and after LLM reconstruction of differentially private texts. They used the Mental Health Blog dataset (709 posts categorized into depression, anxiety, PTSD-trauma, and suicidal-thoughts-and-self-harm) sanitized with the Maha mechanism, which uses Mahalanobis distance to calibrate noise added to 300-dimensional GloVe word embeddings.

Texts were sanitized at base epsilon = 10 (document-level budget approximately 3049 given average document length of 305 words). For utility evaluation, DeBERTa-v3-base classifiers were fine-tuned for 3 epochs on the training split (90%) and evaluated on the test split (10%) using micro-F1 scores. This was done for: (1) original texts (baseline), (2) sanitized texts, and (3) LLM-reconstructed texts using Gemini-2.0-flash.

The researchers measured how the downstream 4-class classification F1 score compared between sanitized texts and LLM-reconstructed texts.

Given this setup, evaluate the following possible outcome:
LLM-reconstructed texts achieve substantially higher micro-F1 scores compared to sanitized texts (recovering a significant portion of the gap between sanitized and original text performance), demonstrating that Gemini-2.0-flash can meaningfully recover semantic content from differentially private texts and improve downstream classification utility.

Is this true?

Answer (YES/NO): NO